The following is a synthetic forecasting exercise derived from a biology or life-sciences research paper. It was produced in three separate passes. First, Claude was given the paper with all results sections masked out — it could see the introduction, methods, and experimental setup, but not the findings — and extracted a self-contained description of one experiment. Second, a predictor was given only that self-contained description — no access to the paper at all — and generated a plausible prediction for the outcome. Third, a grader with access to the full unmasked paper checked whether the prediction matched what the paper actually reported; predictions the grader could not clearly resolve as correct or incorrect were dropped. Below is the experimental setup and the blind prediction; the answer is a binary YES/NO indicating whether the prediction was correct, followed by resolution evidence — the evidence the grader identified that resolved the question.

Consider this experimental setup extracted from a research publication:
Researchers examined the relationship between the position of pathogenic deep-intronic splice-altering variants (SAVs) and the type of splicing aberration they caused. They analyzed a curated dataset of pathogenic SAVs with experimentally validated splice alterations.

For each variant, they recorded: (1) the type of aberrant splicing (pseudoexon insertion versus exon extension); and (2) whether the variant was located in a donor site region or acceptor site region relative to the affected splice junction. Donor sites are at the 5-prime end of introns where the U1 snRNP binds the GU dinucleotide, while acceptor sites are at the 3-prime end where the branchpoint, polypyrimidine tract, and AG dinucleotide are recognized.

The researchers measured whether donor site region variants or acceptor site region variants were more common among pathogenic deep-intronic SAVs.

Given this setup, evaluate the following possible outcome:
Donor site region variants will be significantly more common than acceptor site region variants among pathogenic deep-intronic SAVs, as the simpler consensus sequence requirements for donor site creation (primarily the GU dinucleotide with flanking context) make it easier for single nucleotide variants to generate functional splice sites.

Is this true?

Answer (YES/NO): YES